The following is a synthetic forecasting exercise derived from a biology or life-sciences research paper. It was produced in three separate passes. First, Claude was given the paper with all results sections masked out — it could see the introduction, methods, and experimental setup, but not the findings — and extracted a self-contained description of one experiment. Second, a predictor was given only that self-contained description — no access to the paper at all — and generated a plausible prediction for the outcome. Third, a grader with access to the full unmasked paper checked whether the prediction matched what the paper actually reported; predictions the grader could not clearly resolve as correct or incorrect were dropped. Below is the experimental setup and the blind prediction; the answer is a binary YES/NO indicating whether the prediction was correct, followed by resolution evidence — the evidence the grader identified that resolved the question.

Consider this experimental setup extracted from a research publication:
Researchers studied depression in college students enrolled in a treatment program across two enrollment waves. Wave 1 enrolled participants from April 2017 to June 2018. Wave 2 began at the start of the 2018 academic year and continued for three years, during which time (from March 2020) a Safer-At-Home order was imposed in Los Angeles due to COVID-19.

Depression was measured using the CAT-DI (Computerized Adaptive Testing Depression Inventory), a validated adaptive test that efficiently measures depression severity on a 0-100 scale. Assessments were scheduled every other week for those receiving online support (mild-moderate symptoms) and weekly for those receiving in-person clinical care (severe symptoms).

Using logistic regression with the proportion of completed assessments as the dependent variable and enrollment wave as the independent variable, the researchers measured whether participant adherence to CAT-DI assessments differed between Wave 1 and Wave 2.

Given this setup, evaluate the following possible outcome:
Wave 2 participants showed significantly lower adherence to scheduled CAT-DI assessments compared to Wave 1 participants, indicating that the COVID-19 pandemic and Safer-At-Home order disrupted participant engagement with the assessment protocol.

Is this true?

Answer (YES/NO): NO